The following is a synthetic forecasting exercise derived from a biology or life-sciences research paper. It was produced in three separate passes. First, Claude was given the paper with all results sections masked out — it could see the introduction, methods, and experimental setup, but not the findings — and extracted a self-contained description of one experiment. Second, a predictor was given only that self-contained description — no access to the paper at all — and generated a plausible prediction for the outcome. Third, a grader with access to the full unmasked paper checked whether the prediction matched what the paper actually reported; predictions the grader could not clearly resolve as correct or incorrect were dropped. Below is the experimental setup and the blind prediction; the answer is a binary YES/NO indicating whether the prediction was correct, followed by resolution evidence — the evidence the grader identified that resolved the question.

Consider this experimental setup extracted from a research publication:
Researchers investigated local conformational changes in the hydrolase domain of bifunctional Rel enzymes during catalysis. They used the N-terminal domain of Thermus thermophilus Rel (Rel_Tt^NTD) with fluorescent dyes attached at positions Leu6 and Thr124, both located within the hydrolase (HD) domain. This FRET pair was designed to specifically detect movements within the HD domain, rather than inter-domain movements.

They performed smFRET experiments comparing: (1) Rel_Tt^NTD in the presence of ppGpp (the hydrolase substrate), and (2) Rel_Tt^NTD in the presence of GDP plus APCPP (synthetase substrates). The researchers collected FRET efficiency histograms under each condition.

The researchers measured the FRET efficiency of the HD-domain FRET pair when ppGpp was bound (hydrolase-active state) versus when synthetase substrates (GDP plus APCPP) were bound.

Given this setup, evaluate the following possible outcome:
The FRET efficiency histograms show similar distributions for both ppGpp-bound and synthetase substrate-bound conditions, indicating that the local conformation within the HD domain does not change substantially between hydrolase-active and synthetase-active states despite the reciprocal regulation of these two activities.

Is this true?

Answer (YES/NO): NO